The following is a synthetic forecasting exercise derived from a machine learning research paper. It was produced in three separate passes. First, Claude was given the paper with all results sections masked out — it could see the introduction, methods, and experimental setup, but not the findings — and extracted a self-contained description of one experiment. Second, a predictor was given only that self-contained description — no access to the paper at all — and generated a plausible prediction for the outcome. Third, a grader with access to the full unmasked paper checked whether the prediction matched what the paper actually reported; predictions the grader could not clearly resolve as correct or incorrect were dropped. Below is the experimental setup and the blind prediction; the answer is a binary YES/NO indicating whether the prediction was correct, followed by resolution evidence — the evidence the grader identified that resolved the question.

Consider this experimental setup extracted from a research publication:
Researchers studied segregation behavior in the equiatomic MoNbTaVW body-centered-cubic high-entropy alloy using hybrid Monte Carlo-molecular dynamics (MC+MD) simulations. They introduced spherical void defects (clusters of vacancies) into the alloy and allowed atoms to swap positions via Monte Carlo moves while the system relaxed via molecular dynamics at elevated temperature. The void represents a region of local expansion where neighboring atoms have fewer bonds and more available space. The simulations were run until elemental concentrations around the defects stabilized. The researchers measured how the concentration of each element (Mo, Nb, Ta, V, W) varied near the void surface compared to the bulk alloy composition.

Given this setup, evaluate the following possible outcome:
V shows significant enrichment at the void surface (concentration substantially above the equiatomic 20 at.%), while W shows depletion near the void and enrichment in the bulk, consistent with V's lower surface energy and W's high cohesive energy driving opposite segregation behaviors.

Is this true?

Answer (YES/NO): NO